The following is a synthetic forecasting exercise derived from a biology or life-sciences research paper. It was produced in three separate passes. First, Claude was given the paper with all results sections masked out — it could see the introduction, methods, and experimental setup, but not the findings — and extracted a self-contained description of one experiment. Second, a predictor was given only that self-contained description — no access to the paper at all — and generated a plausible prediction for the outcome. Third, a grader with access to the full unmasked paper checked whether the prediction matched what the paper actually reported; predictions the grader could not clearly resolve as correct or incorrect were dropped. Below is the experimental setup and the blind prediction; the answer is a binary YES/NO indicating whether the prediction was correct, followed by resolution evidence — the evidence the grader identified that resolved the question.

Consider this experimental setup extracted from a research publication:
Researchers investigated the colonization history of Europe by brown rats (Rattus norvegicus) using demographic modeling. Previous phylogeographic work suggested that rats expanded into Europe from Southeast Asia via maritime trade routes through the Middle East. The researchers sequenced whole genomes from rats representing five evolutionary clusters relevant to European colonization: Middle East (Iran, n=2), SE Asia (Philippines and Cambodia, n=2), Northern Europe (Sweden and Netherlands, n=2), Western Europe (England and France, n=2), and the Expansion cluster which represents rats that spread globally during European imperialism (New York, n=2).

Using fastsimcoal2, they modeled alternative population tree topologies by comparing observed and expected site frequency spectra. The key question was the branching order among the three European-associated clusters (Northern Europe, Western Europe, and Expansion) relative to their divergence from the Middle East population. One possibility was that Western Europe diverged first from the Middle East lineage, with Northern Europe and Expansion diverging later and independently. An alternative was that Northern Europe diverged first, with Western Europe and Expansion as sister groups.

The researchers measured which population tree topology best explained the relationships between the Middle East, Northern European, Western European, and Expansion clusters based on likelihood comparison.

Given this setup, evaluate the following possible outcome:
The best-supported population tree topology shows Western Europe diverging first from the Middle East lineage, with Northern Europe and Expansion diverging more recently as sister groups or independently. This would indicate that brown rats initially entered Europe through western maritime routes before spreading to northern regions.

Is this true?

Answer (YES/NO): YES